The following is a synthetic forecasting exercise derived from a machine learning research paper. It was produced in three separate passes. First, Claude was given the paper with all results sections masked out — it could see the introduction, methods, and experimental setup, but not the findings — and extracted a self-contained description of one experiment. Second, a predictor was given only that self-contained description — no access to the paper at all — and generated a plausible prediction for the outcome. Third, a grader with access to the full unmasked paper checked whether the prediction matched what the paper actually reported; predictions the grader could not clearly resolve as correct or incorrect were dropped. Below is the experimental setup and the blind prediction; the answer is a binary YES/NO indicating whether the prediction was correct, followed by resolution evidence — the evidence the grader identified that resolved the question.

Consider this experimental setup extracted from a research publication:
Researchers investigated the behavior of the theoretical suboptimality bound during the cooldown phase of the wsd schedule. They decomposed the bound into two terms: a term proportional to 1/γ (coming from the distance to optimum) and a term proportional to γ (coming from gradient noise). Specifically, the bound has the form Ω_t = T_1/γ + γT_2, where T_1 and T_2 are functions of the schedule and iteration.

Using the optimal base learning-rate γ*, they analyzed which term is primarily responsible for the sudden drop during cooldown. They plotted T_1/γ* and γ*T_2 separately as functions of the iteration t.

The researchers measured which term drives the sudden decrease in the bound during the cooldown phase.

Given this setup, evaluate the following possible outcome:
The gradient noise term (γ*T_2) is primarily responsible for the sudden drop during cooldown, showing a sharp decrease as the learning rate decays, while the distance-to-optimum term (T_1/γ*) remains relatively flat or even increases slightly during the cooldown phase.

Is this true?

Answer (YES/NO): YES